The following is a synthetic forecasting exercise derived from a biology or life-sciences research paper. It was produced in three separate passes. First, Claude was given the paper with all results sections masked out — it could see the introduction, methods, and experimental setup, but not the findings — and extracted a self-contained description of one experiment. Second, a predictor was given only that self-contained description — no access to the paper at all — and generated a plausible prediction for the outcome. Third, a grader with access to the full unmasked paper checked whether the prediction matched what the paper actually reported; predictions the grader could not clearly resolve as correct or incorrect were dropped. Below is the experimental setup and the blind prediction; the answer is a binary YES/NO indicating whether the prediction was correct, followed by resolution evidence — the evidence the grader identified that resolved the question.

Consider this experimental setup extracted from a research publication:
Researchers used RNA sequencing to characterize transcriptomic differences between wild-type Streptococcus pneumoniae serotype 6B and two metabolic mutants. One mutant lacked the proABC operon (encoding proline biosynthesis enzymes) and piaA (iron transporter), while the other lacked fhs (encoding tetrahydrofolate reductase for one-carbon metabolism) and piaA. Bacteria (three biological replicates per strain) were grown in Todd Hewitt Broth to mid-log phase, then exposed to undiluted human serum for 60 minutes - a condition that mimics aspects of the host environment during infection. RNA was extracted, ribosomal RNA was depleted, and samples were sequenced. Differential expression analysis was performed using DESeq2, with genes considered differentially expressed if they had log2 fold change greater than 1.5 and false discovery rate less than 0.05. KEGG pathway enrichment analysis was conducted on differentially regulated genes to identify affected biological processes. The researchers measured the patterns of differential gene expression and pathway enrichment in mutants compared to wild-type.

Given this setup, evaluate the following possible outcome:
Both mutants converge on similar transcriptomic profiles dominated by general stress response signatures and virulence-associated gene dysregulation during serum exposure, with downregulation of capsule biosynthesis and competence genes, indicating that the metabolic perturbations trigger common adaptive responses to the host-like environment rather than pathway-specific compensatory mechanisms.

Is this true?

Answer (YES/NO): NO